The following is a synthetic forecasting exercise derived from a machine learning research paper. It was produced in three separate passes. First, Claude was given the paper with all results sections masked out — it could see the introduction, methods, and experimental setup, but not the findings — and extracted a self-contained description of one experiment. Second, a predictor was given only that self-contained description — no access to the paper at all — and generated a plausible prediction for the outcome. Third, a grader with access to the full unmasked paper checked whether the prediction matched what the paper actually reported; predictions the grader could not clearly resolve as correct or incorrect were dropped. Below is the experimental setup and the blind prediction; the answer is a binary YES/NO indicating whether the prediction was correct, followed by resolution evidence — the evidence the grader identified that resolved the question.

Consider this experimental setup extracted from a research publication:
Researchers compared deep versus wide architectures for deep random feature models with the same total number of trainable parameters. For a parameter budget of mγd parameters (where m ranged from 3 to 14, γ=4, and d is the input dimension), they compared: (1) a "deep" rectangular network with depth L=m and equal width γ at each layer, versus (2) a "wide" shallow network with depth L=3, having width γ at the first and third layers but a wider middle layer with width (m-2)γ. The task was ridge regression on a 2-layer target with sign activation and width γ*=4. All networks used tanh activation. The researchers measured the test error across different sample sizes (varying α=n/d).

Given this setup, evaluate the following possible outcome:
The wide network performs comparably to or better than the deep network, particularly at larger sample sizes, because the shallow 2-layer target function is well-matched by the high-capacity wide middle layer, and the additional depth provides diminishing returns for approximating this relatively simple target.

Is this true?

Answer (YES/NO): NO